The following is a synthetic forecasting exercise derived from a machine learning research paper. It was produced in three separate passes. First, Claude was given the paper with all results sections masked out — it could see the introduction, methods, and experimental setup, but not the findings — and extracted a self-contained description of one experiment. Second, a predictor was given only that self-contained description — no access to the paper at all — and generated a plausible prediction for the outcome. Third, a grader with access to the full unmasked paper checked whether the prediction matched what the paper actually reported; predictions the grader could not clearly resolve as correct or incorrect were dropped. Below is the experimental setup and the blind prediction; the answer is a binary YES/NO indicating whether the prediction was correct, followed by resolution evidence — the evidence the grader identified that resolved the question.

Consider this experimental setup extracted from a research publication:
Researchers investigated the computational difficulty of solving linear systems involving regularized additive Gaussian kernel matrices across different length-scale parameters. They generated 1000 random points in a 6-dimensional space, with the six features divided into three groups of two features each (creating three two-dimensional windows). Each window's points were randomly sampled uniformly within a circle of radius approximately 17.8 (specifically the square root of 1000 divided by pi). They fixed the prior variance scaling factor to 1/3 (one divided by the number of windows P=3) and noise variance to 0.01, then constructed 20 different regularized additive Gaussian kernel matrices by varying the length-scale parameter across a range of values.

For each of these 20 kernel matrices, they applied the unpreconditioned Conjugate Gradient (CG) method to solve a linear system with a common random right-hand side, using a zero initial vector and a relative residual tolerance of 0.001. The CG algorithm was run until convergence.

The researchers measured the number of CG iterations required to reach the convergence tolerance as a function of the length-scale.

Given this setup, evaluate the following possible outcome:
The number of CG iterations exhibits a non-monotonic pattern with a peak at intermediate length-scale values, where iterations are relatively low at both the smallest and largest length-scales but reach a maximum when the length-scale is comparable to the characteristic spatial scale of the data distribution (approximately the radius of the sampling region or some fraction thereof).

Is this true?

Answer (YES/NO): YES